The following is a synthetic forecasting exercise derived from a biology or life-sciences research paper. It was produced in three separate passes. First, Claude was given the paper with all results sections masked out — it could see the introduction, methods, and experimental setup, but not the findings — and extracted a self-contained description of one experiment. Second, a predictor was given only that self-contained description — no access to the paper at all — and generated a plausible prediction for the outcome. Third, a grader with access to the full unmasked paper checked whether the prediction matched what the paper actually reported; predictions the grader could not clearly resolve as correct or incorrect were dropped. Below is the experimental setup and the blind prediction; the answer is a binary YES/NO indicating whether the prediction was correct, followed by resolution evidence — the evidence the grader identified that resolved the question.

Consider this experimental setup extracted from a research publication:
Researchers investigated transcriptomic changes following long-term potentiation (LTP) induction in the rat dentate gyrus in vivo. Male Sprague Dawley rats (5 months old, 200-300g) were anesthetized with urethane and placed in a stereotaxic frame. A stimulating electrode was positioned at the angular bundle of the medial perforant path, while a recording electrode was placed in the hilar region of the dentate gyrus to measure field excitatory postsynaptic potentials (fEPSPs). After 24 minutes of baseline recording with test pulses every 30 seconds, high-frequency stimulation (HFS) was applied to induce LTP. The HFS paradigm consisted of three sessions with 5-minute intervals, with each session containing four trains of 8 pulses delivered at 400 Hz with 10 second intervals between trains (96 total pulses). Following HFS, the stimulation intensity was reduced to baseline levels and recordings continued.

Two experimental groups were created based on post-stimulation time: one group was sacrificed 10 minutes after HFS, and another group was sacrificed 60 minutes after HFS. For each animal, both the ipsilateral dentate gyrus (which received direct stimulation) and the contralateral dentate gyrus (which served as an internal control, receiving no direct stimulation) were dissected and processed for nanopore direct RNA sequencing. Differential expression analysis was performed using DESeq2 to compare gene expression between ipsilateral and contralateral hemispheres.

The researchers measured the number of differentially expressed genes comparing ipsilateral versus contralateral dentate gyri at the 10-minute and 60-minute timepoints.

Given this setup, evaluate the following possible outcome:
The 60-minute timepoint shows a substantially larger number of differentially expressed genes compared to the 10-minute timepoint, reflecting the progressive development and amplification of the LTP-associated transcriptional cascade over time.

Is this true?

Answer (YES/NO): YES